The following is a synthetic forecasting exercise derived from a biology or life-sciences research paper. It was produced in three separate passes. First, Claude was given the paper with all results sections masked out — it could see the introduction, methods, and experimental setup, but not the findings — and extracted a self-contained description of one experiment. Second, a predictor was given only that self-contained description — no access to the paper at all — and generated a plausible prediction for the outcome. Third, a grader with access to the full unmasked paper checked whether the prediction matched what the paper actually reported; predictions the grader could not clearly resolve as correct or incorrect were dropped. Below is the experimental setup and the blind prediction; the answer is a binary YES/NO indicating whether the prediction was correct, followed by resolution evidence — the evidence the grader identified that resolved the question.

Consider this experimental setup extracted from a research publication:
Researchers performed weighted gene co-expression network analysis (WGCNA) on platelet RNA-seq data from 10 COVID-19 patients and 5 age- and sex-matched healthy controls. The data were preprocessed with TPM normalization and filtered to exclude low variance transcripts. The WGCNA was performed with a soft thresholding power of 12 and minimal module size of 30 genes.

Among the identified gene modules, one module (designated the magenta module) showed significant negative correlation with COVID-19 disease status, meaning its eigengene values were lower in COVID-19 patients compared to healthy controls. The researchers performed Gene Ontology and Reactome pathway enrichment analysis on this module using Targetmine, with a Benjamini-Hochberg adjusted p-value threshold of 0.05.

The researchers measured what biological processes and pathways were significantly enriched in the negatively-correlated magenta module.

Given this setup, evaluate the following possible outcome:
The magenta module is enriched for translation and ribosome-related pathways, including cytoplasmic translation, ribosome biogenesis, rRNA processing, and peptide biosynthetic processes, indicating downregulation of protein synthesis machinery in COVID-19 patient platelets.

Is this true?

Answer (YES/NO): NO